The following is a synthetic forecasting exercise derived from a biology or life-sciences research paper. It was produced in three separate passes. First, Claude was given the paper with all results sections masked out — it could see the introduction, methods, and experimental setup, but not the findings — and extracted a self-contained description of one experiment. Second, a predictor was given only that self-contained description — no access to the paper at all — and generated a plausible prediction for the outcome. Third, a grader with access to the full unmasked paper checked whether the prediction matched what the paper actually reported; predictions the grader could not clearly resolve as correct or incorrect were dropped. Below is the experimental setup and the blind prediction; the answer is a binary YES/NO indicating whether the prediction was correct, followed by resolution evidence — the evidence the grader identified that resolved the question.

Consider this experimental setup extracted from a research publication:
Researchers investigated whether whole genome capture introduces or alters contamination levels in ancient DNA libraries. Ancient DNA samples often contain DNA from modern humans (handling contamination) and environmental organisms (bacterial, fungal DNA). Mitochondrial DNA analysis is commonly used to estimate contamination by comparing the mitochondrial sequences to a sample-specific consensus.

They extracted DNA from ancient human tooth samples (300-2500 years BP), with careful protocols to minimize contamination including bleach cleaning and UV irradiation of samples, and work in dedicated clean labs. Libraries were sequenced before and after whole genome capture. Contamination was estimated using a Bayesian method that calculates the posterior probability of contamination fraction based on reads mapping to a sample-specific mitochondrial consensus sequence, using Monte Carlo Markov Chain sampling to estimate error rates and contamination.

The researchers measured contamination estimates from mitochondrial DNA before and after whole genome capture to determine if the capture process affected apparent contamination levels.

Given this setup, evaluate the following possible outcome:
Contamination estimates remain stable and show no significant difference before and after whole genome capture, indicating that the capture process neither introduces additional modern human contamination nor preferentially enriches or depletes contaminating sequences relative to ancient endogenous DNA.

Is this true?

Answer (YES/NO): NO